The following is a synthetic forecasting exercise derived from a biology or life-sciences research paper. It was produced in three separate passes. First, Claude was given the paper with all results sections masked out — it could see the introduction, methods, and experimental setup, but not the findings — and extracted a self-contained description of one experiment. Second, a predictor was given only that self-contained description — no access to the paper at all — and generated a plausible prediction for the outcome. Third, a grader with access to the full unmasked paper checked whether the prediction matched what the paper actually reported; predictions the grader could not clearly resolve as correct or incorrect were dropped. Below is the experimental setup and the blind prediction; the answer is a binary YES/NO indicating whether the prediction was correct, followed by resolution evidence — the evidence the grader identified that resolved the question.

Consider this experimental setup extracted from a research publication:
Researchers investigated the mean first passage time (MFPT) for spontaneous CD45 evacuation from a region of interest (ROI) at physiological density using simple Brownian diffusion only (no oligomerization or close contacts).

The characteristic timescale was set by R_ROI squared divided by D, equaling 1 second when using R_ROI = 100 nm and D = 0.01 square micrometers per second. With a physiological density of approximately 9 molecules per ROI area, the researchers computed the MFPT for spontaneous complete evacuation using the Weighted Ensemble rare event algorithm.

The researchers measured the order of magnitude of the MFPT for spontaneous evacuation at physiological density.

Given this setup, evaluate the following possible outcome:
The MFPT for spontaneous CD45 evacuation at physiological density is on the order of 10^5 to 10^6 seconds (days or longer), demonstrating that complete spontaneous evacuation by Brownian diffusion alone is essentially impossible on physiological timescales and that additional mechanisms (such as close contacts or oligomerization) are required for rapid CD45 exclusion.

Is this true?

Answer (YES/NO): NO